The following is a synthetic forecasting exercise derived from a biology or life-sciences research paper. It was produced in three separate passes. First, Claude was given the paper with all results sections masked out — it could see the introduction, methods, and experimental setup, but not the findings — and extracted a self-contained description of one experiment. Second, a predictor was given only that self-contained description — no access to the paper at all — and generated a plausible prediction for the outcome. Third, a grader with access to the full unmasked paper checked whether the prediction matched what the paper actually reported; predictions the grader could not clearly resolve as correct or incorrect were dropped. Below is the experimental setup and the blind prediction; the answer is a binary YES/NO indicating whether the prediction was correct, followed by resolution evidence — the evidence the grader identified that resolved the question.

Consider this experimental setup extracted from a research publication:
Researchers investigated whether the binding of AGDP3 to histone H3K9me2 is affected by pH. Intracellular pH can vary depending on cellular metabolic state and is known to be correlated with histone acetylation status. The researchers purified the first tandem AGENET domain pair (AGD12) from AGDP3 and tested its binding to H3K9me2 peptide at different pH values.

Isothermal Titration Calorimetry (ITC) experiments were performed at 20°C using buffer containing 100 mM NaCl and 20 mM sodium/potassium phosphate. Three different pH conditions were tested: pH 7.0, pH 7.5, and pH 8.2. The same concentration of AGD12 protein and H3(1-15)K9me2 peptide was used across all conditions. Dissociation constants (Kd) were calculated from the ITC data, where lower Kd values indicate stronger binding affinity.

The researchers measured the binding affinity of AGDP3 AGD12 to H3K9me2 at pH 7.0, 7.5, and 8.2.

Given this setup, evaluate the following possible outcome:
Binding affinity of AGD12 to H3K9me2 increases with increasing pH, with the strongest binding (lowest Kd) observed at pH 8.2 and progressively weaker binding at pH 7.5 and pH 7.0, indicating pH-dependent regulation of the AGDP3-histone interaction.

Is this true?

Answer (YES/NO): YES